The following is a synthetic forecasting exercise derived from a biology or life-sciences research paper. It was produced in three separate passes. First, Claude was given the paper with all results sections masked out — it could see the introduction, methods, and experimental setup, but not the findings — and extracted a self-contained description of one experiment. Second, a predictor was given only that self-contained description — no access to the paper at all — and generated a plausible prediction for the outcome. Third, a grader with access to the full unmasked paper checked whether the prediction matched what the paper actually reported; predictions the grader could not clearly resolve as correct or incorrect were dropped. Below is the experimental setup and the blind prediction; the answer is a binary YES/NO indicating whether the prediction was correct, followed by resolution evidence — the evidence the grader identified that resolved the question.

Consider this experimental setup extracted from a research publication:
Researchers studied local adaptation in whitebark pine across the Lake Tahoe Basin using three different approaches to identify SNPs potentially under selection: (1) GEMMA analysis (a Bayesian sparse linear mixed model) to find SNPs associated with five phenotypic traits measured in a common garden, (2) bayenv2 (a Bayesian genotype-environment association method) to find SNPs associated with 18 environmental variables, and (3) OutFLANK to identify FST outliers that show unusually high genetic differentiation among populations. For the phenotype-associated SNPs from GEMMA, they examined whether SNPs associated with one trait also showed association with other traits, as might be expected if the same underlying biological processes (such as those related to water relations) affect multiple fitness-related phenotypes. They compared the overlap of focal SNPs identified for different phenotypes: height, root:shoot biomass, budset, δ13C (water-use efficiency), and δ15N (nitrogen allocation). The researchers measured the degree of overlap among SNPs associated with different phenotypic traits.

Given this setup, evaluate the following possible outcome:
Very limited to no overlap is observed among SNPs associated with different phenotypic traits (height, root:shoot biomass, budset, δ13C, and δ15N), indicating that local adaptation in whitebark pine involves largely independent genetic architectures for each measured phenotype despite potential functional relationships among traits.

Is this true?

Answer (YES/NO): YES